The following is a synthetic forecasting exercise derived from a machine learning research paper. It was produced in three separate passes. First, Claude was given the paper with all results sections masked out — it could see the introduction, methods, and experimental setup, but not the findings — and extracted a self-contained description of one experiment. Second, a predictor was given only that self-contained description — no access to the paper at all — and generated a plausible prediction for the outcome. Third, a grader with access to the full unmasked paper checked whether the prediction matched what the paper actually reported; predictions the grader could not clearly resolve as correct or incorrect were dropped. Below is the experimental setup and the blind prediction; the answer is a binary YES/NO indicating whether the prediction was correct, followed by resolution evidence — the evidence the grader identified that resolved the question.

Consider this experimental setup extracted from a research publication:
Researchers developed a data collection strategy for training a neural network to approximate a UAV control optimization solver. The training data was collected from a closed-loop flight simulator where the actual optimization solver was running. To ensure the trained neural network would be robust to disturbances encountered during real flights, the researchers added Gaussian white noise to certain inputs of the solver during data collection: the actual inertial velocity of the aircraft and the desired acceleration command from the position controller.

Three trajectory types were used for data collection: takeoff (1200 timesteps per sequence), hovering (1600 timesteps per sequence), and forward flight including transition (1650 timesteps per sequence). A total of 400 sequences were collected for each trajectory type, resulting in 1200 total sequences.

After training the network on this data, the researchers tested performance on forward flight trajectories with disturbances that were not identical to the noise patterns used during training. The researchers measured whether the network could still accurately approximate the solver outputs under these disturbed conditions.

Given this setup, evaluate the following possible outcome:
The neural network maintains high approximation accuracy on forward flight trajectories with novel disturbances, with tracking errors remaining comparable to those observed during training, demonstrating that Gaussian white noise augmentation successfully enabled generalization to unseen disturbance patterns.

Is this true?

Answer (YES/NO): YES